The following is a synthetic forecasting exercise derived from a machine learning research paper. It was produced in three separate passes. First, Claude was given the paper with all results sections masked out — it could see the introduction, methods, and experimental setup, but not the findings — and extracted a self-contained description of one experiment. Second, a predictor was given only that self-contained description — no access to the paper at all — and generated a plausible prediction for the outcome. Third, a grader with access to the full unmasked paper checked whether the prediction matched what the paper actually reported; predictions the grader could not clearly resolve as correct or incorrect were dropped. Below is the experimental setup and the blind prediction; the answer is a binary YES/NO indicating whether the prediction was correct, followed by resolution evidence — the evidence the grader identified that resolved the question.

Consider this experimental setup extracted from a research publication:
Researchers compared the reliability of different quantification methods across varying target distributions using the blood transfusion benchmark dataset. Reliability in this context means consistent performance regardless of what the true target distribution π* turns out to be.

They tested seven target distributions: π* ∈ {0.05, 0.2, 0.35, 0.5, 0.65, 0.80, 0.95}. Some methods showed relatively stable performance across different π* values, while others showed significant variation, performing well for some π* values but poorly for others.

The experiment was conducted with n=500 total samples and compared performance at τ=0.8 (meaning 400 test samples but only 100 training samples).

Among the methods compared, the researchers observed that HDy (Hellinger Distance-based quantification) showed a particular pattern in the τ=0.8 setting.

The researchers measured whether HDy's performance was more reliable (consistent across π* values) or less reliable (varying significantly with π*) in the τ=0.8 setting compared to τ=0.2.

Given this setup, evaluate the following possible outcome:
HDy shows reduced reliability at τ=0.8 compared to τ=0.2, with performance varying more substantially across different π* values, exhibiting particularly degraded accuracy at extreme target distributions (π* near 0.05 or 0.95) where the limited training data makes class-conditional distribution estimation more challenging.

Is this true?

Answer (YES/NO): YES